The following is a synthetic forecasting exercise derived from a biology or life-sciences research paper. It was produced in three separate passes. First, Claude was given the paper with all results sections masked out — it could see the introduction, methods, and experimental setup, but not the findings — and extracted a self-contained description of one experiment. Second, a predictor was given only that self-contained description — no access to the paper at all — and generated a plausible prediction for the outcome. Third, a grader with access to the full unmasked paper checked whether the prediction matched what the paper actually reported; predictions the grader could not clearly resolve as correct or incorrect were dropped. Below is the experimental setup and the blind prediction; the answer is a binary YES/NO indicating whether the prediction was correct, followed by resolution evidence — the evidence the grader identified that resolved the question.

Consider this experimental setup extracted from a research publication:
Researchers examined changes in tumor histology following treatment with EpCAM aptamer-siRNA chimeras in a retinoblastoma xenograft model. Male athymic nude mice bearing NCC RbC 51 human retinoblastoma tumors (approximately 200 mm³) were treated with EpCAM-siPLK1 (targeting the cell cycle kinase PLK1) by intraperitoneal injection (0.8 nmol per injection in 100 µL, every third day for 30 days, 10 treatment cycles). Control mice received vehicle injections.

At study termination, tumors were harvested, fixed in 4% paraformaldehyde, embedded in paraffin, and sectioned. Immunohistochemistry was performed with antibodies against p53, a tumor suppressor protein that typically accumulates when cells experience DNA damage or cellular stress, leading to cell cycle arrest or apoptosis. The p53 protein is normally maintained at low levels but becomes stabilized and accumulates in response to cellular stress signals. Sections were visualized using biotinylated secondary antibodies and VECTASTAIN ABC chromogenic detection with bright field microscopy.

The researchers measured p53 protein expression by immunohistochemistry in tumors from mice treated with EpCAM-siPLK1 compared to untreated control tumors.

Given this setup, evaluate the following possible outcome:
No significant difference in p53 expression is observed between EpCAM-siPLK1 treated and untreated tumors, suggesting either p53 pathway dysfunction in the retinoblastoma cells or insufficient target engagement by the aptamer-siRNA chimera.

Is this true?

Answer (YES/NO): NO